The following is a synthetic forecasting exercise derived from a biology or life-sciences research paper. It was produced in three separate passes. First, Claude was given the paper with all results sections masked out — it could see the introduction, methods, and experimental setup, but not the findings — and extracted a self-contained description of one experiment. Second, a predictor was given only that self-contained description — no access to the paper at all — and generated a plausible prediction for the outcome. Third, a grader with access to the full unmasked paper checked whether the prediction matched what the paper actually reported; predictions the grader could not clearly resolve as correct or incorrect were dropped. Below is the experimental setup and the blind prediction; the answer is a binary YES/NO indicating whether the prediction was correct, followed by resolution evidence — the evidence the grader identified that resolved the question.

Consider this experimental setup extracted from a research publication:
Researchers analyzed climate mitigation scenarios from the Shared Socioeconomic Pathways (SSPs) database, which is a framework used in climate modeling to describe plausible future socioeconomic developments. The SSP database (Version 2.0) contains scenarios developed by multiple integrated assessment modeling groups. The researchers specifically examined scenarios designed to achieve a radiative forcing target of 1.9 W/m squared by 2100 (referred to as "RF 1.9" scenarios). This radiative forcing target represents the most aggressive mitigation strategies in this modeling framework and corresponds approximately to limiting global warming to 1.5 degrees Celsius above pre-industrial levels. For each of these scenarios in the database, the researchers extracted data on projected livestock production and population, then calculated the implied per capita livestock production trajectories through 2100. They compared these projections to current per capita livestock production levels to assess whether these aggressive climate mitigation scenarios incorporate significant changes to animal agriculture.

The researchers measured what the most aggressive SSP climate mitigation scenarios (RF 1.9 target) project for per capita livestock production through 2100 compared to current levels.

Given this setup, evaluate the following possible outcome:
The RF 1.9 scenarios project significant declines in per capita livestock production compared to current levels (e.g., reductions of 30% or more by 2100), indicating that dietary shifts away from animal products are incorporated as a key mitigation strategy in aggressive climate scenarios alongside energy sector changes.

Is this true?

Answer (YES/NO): NO